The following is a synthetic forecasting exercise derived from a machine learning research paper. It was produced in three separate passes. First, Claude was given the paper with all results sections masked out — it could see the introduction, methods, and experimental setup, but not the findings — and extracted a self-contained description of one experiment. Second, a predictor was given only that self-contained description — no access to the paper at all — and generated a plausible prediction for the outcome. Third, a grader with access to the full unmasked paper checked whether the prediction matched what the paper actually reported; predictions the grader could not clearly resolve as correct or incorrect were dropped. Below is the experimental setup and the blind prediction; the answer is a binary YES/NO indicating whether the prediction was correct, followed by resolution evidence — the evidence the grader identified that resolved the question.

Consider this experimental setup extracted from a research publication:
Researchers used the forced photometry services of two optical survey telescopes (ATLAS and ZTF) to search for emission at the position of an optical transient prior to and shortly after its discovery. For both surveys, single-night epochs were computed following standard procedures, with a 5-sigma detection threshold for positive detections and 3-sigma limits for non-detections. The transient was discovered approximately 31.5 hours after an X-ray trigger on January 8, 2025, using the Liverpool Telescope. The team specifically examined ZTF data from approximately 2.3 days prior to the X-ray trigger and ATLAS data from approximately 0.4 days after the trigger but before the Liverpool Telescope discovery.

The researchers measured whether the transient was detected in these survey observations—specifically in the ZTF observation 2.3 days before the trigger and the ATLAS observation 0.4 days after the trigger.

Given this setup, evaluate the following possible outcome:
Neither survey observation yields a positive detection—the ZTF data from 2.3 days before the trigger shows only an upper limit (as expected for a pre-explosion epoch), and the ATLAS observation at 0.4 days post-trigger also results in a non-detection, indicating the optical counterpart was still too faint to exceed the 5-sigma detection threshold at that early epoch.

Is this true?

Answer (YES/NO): YES